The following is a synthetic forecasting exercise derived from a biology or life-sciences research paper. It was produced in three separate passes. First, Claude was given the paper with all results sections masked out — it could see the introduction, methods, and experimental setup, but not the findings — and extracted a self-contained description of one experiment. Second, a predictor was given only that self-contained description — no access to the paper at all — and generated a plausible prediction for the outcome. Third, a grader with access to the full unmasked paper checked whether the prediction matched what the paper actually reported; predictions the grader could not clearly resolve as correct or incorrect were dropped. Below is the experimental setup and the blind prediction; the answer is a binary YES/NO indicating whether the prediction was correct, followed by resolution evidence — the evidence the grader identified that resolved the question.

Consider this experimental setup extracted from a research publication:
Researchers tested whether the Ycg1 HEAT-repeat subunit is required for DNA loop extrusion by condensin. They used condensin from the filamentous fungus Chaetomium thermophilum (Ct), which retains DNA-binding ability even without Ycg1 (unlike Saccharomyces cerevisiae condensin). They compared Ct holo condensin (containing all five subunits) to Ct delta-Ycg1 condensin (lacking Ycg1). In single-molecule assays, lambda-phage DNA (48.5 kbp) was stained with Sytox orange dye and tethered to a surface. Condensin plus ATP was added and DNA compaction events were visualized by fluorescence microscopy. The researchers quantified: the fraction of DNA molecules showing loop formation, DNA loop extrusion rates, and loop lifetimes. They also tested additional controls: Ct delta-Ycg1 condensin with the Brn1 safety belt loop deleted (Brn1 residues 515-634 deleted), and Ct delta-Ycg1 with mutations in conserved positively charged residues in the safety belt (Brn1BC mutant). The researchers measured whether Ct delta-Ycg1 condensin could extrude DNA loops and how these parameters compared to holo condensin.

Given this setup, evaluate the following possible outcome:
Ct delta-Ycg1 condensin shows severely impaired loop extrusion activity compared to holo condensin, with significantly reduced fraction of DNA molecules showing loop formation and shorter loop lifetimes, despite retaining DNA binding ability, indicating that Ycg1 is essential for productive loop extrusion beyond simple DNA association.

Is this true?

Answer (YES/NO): NO